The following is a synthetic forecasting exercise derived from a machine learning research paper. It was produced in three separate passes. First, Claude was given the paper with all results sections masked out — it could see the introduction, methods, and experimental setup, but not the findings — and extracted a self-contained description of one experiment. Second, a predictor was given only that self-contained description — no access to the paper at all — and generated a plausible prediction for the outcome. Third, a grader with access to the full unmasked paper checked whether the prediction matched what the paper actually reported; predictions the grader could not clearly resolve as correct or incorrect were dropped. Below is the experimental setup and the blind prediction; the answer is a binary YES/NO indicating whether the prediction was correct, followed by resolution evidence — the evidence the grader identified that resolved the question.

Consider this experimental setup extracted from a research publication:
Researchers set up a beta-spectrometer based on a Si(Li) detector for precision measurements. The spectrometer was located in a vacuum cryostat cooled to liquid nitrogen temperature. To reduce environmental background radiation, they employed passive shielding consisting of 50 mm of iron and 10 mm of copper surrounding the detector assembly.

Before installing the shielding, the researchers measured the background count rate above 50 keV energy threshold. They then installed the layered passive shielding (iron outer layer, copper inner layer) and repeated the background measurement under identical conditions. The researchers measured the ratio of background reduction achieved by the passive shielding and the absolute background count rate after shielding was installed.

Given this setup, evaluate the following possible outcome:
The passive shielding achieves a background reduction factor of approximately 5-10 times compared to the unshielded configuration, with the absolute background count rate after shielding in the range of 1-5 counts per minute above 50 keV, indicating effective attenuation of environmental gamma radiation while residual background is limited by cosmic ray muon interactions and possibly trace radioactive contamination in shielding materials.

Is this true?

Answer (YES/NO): NO